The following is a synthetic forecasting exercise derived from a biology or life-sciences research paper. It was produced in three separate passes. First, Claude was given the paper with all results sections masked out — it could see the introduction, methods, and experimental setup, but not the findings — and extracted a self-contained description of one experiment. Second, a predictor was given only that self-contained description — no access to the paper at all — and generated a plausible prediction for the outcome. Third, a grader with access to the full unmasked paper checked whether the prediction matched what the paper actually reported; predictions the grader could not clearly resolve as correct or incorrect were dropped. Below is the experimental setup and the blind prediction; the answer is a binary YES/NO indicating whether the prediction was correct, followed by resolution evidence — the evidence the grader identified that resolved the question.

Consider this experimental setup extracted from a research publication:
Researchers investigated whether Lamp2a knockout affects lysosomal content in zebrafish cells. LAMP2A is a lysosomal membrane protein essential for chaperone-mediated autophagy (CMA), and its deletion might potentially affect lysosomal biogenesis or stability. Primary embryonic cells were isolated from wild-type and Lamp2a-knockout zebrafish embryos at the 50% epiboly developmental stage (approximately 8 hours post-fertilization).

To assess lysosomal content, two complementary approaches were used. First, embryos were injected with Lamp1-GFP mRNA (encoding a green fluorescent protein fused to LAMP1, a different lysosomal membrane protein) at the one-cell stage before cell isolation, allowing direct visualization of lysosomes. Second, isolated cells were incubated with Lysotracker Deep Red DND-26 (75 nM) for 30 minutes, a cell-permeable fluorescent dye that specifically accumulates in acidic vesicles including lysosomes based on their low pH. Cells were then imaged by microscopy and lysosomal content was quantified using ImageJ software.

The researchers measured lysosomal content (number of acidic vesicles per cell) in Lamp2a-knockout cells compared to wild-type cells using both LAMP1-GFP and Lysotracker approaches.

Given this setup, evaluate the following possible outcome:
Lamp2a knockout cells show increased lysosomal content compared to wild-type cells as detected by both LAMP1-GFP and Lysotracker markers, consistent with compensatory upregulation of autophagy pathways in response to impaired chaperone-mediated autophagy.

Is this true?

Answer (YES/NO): NO